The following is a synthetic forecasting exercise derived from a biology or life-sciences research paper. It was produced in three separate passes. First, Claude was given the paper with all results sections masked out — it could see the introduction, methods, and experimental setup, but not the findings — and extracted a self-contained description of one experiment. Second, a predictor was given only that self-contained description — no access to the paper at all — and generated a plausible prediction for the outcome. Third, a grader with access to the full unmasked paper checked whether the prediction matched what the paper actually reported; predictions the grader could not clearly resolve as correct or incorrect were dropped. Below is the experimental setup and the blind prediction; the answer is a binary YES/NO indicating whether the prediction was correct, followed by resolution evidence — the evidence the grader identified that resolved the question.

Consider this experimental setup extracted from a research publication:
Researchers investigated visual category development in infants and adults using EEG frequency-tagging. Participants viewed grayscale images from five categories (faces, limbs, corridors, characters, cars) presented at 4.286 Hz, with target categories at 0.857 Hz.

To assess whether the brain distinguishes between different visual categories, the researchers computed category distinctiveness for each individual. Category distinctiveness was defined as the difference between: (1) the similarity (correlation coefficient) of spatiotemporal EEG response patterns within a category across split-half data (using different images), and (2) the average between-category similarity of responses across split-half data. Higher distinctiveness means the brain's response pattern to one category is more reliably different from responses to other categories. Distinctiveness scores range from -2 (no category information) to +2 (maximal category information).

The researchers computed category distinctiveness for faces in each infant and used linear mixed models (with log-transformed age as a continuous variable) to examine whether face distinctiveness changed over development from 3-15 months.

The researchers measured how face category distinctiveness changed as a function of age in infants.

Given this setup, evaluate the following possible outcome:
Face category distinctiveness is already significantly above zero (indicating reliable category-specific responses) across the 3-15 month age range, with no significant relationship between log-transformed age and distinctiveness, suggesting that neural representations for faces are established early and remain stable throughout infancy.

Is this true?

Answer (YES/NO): NO